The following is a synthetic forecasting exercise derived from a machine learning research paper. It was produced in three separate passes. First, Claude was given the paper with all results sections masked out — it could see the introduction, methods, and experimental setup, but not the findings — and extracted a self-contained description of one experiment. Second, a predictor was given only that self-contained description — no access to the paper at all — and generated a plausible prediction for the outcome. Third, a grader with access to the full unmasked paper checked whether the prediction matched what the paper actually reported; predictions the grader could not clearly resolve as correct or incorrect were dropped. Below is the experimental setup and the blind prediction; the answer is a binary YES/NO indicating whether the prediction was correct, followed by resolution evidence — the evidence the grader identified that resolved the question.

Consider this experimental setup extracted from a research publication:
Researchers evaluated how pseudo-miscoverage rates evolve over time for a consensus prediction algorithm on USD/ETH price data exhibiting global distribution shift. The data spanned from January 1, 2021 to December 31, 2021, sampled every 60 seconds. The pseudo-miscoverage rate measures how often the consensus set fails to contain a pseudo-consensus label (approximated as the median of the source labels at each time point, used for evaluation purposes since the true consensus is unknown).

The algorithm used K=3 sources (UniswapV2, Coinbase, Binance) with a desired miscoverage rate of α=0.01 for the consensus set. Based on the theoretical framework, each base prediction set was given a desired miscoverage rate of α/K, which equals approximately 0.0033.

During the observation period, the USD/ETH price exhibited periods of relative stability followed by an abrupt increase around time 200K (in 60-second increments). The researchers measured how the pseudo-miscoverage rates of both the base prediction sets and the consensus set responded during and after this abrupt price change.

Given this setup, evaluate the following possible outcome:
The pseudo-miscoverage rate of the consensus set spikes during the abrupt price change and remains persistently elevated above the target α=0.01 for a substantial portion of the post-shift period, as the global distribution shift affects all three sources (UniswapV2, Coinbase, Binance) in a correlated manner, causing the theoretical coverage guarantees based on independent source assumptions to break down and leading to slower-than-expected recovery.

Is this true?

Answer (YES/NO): NO